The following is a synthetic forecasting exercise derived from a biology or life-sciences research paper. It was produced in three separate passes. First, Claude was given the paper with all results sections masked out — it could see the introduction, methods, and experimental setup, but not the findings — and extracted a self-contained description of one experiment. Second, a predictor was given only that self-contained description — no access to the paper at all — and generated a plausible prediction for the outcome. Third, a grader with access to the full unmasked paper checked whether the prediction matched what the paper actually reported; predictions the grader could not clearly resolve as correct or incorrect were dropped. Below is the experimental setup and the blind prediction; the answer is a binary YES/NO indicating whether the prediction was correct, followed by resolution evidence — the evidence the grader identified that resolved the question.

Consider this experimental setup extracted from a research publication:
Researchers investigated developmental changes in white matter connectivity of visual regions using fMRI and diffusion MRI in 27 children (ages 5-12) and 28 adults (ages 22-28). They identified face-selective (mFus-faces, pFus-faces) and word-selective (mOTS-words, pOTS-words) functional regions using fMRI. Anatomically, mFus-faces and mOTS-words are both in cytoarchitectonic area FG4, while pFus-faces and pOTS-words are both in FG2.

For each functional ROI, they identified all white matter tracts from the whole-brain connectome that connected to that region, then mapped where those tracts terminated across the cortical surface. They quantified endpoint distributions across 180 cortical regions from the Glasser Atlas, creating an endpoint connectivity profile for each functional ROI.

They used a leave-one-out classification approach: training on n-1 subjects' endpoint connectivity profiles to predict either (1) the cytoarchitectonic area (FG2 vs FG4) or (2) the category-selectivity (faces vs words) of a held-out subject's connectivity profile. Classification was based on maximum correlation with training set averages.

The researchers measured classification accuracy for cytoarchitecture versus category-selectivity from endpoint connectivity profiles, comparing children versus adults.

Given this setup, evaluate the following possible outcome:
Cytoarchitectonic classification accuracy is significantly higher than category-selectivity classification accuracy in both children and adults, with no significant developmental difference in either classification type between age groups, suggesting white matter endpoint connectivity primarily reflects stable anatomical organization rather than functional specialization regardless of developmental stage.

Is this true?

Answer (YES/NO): NO